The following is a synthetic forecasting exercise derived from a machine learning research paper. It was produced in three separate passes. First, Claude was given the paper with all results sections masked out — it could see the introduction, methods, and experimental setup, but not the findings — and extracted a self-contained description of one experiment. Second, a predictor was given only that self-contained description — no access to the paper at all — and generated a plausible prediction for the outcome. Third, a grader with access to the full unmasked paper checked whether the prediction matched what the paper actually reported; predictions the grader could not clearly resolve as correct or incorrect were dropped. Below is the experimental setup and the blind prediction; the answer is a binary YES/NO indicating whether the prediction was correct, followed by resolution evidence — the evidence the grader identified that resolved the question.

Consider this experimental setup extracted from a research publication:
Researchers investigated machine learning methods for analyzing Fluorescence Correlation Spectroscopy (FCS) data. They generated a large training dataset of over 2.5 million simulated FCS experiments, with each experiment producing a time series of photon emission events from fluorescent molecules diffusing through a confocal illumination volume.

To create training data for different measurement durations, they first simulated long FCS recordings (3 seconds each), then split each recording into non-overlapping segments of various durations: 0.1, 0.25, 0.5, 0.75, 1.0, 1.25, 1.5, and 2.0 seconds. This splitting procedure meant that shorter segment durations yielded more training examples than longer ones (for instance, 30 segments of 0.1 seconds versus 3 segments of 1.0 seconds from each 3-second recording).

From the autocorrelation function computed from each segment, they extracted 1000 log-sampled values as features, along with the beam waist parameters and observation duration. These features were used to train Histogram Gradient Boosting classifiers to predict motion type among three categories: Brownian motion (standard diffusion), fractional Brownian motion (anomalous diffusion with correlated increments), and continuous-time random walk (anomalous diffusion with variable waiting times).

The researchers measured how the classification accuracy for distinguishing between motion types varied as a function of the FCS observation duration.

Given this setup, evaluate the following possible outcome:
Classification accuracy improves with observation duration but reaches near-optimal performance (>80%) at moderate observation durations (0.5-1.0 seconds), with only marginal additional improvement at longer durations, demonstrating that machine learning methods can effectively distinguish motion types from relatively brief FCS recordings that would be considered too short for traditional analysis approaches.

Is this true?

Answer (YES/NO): YES